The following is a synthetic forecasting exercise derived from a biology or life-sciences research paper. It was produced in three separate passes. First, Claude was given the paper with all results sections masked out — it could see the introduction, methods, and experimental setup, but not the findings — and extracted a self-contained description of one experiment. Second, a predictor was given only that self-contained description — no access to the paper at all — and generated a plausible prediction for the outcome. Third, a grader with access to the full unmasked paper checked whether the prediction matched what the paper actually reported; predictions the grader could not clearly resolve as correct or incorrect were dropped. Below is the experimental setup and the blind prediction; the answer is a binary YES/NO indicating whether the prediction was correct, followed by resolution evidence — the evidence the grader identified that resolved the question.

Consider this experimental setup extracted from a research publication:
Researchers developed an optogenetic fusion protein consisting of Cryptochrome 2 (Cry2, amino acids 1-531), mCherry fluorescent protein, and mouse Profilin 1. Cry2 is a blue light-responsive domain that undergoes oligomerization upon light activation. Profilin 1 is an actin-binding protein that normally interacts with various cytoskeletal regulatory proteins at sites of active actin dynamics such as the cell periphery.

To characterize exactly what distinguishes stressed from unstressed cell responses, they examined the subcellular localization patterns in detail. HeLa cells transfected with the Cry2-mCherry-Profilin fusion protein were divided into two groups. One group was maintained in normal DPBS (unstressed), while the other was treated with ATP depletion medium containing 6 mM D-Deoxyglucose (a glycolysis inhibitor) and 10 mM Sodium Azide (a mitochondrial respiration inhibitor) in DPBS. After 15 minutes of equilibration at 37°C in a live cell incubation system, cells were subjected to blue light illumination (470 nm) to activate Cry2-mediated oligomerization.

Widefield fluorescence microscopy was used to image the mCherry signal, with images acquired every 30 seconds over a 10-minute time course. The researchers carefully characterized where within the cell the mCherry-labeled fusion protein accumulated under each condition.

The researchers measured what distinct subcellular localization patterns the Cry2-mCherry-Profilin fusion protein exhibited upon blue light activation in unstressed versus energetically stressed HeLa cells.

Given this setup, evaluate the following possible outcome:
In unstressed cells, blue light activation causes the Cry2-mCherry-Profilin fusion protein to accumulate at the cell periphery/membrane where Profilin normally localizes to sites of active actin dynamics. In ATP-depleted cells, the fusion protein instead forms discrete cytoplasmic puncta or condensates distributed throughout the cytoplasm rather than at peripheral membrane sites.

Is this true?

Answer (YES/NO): NO